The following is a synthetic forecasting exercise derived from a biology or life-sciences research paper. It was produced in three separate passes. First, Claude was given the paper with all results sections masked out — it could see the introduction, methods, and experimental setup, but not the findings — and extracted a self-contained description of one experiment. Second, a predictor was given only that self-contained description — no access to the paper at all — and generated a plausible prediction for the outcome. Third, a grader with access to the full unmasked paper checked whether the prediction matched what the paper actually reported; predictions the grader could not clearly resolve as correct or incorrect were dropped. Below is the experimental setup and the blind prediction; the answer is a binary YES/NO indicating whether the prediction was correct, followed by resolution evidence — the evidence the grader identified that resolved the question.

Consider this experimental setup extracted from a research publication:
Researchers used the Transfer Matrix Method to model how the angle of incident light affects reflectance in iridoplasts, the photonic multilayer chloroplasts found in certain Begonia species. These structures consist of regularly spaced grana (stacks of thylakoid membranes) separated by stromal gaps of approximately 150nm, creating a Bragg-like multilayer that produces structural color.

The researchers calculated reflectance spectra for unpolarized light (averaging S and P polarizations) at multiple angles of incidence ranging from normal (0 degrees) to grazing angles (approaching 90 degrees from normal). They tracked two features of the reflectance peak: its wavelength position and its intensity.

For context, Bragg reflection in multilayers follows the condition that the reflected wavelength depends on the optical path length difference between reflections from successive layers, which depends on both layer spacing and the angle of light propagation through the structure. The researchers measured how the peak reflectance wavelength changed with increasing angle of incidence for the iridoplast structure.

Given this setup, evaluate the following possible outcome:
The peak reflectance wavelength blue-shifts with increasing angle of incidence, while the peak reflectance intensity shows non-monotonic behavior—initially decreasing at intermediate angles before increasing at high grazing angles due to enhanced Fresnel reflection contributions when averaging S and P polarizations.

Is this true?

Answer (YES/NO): NO